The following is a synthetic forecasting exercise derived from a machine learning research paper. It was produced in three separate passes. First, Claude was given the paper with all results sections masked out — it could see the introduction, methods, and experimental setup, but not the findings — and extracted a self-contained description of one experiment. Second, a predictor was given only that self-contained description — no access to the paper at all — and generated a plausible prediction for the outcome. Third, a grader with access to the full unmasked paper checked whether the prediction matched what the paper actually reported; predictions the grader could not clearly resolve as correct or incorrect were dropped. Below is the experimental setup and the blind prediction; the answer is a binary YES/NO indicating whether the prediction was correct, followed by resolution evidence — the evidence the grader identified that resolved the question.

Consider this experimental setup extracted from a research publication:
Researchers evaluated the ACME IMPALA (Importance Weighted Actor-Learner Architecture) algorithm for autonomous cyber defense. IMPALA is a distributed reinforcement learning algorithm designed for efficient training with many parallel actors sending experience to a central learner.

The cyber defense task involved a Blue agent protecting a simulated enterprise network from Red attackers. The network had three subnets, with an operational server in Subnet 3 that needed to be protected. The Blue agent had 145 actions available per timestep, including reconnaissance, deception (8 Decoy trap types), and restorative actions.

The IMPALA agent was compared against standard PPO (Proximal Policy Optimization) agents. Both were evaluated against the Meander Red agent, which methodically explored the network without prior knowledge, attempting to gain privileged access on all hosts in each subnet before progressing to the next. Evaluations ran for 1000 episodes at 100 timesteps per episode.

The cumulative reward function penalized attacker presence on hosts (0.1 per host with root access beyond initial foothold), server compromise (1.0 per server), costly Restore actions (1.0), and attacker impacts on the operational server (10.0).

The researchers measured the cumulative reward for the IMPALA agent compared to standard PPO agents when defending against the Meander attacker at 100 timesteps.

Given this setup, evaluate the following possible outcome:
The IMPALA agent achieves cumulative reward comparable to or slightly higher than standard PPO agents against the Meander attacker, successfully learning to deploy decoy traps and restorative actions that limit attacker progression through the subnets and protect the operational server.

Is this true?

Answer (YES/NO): NO